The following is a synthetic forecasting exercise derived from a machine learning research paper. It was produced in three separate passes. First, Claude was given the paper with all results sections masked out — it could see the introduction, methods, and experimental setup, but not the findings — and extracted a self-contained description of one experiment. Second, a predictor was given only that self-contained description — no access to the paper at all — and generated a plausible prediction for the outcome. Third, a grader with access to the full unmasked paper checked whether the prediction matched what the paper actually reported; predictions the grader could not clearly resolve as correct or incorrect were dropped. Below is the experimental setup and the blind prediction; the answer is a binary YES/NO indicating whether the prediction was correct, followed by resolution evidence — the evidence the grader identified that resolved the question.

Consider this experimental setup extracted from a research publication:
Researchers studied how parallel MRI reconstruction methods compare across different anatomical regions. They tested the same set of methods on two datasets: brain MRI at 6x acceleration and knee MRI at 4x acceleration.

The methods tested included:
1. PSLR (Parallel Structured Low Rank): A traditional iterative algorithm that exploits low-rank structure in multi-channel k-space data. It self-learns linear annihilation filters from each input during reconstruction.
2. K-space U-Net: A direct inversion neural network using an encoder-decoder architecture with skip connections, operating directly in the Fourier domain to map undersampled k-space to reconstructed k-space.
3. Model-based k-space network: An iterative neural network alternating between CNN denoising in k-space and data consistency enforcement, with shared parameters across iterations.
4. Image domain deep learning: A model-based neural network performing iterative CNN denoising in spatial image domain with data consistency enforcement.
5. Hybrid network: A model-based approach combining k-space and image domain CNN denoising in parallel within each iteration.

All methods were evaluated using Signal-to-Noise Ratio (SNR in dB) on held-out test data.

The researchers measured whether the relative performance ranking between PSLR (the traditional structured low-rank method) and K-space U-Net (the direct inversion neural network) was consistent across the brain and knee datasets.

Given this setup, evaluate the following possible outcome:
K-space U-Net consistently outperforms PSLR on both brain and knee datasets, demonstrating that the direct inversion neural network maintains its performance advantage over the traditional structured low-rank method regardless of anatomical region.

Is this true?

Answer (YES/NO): NO